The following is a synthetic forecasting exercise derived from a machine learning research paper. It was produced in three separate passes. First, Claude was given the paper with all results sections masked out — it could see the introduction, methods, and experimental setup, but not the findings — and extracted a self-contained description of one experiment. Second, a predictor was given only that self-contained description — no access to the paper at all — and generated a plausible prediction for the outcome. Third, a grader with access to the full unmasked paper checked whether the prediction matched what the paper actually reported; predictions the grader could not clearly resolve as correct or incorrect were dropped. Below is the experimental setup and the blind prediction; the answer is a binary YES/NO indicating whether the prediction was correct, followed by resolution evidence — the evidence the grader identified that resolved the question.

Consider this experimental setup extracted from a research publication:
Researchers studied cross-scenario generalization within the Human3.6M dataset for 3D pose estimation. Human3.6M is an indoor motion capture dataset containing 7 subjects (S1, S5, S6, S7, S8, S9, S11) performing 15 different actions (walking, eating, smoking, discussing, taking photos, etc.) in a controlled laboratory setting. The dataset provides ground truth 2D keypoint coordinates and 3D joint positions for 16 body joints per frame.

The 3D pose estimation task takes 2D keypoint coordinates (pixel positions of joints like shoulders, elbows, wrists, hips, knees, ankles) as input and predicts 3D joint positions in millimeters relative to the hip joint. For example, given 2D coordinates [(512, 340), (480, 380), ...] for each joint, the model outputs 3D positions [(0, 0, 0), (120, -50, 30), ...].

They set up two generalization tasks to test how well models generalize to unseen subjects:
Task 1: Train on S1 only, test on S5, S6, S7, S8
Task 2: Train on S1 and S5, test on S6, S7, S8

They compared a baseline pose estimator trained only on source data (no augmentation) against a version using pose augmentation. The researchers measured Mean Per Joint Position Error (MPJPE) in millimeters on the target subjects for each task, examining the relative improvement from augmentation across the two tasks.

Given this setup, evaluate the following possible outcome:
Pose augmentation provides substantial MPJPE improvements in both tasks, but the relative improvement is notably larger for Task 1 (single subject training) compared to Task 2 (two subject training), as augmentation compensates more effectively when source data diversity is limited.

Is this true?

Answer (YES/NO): NO